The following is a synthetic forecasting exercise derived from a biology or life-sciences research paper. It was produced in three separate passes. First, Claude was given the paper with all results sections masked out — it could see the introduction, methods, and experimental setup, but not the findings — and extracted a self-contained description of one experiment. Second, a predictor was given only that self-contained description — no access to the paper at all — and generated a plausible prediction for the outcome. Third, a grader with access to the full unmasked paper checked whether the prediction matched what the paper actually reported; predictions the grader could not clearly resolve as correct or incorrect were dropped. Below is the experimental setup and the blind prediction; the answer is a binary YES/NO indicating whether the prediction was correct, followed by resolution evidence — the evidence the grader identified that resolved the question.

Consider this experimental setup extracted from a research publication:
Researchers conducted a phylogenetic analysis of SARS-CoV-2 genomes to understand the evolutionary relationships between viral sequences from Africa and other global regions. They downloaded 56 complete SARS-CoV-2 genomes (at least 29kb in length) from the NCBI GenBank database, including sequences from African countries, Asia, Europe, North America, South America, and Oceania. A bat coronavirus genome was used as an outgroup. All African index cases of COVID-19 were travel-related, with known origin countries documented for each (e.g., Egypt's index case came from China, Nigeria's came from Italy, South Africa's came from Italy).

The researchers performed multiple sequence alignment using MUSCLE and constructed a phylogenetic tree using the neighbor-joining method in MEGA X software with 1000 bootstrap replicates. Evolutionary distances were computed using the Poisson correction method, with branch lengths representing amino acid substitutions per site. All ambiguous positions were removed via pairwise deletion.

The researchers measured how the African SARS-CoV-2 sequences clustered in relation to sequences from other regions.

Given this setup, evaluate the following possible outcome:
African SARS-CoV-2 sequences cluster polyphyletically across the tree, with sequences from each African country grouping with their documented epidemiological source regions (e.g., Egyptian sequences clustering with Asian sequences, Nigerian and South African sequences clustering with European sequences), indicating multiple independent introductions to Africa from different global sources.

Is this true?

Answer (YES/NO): YES